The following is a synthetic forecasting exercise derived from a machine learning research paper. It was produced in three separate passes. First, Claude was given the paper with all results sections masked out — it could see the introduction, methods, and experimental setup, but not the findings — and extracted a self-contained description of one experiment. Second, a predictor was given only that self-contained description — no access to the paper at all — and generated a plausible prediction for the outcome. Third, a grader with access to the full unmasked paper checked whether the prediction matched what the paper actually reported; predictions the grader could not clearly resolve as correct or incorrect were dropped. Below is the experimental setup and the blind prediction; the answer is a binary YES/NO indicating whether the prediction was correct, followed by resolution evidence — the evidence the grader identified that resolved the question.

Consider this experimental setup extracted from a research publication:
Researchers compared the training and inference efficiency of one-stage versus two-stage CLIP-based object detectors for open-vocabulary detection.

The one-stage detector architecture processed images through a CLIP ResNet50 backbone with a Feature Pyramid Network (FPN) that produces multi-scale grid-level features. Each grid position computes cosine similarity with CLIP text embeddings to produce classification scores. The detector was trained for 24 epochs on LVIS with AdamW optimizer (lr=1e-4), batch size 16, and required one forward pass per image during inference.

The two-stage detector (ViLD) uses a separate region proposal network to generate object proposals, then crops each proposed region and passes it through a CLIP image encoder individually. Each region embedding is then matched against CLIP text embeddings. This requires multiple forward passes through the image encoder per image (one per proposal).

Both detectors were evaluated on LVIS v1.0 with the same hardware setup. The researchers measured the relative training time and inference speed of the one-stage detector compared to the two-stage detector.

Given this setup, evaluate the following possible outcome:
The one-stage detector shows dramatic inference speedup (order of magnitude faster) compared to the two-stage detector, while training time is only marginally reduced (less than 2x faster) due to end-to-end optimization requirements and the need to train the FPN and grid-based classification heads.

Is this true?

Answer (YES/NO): NO